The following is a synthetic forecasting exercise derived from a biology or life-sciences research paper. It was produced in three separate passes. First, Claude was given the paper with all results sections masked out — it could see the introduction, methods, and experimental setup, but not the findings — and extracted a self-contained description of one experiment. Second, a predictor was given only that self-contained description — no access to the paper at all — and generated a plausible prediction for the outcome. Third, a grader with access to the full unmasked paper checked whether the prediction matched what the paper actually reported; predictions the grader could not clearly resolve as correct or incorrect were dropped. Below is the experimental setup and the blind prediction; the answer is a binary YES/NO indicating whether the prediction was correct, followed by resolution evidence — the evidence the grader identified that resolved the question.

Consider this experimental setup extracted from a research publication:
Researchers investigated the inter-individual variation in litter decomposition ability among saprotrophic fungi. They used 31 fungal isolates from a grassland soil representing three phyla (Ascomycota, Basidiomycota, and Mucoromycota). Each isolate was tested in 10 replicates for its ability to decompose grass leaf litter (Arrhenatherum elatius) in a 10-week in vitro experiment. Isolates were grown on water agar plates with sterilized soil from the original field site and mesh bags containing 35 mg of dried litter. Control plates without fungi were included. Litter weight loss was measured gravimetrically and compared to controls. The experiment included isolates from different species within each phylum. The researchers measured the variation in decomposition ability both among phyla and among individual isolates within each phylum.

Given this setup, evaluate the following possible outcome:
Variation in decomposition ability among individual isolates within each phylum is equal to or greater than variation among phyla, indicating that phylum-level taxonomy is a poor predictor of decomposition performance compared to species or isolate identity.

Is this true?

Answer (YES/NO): NO